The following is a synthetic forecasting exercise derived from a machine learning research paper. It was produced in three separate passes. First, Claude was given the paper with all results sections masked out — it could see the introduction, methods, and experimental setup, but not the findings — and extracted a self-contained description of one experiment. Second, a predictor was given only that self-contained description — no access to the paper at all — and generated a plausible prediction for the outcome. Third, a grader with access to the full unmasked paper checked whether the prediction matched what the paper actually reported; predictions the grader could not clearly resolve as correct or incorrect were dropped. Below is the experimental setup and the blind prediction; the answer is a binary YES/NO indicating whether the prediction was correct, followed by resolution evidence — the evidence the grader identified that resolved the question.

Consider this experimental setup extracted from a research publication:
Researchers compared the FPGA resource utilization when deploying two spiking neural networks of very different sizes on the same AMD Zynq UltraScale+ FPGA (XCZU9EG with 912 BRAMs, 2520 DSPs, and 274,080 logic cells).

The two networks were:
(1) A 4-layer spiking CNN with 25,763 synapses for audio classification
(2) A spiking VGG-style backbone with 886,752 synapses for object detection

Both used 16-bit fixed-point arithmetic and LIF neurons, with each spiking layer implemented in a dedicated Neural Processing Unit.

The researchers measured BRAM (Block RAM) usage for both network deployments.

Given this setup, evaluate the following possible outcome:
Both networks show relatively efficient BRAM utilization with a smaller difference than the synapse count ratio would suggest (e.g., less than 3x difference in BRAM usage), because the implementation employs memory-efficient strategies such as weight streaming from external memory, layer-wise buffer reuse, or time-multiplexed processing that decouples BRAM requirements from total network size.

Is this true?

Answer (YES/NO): NO